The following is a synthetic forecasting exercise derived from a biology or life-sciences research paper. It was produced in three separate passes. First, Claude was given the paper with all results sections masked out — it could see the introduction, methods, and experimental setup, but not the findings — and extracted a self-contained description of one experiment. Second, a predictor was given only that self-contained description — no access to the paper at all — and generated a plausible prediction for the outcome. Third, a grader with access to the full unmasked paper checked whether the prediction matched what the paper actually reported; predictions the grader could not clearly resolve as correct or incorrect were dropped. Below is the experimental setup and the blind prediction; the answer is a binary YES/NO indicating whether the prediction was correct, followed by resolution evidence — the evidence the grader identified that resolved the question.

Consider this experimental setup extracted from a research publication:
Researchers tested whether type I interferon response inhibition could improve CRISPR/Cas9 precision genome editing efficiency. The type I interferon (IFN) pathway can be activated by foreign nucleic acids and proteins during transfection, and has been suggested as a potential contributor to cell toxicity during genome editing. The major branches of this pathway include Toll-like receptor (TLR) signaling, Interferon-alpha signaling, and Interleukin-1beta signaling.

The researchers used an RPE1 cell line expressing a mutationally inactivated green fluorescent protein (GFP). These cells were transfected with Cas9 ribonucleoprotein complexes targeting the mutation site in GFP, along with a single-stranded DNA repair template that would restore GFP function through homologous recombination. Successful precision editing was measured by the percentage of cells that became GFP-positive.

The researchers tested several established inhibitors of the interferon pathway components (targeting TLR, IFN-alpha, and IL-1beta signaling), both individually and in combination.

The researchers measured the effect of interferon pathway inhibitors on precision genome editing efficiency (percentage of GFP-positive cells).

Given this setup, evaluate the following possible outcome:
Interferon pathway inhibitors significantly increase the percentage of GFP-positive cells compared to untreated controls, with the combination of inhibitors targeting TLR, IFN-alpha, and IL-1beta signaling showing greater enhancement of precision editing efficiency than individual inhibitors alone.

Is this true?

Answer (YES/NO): NO